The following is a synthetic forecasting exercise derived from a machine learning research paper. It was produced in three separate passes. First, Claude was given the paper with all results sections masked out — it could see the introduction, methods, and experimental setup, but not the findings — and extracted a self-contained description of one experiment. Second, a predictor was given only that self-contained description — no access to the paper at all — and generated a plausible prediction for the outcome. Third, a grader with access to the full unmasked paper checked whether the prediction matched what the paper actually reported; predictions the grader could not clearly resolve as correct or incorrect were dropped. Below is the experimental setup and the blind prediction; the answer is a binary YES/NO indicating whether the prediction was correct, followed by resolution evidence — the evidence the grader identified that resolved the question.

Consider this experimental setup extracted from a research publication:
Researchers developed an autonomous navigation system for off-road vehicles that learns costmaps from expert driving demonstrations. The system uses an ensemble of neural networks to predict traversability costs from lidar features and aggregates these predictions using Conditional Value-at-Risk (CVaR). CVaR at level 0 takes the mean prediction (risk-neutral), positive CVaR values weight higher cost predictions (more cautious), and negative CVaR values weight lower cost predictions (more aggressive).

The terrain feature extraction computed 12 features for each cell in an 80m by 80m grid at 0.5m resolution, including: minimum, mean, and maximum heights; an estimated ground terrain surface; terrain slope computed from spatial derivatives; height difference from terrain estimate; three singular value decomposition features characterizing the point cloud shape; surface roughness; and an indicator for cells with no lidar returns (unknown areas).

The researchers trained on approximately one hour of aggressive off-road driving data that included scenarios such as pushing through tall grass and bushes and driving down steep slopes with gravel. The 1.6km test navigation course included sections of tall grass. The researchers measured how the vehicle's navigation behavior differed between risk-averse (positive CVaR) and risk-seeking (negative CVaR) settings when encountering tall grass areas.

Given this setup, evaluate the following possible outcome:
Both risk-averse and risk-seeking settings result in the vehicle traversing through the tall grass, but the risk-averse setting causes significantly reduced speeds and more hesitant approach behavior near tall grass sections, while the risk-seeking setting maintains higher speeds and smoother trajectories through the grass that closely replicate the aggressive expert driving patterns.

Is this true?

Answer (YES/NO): NO